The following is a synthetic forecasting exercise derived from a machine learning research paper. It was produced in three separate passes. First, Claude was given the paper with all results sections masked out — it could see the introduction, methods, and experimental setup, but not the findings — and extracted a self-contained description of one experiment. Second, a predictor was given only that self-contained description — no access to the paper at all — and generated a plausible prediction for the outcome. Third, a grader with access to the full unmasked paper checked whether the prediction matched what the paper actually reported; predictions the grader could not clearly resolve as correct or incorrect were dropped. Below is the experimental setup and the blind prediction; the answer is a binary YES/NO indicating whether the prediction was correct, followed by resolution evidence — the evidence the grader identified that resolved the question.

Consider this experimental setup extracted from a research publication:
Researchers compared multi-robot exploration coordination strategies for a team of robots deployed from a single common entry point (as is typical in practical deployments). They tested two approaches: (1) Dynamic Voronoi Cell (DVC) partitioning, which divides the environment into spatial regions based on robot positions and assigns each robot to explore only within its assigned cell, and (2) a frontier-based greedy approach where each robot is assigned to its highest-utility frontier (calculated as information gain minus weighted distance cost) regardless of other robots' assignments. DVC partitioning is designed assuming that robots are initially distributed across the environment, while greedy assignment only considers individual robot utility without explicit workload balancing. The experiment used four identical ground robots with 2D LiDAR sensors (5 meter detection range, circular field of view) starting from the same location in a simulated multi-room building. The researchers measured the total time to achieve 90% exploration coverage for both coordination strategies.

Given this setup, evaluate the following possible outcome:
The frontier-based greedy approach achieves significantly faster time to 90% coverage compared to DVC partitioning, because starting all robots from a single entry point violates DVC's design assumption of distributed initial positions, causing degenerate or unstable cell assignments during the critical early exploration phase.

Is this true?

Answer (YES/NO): YES